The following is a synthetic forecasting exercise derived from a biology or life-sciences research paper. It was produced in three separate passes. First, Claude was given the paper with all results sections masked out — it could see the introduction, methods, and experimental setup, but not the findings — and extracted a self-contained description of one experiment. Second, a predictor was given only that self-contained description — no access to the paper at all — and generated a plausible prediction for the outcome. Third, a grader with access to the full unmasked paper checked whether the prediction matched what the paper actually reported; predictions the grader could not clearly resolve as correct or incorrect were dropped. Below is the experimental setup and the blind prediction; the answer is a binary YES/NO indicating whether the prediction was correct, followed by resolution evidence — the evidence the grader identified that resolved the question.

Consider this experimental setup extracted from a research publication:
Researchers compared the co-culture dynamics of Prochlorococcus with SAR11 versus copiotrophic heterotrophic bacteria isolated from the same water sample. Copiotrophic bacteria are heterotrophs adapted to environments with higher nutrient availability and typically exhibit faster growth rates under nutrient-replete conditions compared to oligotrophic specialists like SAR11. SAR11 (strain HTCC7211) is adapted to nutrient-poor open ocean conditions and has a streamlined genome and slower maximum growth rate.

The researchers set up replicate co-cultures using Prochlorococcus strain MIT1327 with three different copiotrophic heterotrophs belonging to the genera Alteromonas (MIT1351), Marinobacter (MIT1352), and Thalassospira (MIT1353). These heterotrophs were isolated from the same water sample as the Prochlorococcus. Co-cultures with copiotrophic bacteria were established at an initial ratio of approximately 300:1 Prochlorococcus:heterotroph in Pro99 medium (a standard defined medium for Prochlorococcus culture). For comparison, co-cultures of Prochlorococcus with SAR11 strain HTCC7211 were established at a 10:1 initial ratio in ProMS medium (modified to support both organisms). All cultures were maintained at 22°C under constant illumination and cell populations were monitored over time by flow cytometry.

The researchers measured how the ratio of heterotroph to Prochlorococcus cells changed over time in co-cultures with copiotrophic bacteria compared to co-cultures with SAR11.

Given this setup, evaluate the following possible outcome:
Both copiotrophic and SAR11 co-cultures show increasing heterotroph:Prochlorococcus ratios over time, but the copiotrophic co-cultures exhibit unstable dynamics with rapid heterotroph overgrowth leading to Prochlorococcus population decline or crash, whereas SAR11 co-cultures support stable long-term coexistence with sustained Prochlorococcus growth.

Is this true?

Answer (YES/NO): NO